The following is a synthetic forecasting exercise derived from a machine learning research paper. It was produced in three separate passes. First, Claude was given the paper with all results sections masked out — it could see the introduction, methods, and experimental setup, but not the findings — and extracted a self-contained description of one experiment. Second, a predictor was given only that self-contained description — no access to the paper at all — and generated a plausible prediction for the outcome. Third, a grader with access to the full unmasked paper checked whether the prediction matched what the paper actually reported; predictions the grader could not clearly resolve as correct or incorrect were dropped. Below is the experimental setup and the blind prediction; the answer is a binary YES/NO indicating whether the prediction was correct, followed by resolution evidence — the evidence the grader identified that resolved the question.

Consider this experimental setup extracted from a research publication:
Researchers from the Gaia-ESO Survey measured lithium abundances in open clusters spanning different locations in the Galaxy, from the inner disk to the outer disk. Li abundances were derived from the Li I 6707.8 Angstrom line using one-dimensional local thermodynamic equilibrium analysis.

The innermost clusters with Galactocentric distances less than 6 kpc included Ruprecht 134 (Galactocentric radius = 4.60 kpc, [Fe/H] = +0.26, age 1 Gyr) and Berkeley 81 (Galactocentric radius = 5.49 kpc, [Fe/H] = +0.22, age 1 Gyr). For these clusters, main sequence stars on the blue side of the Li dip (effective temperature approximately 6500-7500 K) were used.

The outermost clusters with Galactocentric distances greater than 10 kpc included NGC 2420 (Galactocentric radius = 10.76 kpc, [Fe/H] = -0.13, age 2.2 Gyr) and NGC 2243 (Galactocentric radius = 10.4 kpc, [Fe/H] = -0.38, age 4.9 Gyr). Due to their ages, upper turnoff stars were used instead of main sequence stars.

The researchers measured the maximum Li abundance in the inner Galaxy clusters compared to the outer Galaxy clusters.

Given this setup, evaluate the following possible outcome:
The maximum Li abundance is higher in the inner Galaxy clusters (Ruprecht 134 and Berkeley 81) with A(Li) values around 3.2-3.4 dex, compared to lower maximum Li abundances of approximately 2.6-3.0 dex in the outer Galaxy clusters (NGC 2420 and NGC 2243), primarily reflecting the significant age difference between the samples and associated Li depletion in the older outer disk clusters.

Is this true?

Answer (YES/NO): NO